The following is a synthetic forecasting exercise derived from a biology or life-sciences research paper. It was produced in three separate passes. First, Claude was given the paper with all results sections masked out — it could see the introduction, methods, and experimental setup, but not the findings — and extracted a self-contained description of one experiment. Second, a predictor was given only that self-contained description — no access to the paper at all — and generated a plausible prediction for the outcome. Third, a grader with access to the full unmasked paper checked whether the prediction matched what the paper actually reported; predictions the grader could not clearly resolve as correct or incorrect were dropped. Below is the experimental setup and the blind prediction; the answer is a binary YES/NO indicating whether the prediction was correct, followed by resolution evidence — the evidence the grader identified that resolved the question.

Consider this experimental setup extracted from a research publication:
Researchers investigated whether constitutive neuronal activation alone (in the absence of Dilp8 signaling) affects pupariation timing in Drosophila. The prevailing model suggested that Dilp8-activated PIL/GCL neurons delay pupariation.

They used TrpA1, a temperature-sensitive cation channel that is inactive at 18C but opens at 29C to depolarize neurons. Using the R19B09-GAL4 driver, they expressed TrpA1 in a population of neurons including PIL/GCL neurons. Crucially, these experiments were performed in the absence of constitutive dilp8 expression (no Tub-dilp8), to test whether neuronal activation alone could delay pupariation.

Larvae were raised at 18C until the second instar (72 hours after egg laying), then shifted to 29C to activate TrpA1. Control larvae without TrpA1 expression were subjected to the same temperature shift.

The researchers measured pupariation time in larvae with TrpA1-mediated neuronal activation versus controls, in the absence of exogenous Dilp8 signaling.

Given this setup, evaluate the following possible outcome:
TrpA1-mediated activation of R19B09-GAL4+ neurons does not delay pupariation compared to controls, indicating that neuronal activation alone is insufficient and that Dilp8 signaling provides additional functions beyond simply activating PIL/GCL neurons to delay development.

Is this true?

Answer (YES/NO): NO